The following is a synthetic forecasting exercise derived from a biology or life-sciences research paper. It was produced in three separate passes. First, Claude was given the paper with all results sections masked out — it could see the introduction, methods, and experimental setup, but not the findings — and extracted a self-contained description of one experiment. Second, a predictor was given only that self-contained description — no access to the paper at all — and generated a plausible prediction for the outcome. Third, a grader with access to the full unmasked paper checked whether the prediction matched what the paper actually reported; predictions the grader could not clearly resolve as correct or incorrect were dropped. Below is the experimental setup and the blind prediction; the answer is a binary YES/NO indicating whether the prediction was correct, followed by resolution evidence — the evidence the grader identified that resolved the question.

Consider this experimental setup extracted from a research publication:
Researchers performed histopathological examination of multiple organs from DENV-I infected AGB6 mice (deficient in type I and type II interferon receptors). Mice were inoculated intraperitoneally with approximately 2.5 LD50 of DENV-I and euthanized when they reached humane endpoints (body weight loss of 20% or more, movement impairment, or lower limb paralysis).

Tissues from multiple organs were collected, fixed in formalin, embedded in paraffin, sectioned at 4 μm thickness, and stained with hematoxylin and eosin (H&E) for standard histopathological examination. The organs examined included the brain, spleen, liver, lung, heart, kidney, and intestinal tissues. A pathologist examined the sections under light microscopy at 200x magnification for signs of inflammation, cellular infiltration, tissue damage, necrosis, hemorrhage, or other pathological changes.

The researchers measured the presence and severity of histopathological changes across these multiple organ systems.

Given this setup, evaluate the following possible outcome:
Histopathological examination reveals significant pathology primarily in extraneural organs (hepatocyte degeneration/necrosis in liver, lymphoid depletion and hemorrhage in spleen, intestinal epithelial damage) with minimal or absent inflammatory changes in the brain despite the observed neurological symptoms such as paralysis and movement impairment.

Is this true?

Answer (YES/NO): NO